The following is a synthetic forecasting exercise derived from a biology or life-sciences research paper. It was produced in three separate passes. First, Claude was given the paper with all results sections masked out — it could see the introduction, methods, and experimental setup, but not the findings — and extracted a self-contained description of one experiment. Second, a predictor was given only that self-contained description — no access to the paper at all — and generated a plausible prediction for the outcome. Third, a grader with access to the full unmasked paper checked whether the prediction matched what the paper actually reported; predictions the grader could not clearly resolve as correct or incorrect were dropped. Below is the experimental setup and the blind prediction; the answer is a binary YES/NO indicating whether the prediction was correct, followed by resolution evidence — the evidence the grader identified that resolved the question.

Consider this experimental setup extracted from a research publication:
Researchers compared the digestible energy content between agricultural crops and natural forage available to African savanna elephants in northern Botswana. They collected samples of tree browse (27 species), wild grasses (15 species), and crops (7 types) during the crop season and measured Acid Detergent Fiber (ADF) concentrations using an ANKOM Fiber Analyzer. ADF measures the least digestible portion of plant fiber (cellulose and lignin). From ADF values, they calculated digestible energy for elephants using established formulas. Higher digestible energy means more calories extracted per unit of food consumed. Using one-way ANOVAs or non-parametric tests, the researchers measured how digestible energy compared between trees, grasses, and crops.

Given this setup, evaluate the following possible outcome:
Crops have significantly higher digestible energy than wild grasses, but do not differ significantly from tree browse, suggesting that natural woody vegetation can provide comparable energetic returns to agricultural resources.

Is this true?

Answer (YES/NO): NO